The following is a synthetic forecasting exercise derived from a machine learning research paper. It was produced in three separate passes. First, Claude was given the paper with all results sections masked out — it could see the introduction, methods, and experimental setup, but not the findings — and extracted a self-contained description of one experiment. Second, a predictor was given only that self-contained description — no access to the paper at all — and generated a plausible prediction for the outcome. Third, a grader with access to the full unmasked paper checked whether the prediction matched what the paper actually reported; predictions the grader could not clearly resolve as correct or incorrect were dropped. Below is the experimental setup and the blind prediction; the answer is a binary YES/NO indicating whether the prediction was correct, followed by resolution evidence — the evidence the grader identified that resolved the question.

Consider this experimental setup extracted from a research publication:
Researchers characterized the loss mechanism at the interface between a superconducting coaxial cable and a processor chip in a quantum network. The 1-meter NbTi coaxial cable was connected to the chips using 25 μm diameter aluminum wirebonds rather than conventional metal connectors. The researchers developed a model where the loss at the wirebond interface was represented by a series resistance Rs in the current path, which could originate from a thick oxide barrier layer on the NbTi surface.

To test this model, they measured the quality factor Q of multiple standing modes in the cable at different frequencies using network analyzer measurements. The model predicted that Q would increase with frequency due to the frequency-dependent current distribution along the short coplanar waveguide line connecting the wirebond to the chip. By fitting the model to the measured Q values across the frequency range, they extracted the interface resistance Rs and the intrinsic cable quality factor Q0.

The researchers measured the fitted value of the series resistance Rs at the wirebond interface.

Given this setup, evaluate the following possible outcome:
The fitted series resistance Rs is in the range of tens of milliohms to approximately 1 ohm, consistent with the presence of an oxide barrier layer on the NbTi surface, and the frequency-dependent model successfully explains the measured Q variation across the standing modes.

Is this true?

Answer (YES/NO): YES